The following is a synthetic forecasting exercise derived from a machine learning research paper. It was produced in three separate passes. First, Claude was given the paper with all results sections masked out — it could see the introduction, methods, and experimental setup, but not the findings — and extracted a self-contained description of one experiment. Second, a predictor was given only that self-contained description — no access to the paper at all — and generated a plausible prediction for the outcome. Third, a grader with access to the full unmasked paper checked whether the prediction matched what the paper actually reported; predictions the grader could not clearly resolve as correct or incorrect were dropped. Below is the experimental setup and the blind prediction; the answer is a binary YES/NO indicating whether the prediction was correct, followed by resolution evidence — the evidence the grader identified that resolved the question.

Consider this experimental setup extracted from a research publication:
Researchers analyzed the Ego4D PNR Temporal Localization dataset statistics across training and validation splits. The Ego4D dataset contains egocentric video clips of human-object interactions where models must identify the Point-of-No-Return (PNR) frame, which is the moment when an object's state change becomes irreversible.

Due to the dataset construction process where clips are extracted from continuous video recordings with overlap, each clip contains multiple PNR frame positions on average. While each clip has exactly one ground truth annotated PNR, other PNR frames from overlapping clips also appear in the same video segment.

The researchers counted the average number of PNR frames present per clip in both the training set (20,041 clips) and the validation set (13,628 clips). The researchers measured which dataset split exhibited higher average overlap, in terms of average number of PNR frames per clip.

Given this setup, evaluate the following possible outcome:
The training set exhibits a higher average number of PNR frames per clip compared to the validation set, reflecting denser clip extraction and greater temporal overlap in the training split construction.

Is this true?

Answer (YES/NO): YES